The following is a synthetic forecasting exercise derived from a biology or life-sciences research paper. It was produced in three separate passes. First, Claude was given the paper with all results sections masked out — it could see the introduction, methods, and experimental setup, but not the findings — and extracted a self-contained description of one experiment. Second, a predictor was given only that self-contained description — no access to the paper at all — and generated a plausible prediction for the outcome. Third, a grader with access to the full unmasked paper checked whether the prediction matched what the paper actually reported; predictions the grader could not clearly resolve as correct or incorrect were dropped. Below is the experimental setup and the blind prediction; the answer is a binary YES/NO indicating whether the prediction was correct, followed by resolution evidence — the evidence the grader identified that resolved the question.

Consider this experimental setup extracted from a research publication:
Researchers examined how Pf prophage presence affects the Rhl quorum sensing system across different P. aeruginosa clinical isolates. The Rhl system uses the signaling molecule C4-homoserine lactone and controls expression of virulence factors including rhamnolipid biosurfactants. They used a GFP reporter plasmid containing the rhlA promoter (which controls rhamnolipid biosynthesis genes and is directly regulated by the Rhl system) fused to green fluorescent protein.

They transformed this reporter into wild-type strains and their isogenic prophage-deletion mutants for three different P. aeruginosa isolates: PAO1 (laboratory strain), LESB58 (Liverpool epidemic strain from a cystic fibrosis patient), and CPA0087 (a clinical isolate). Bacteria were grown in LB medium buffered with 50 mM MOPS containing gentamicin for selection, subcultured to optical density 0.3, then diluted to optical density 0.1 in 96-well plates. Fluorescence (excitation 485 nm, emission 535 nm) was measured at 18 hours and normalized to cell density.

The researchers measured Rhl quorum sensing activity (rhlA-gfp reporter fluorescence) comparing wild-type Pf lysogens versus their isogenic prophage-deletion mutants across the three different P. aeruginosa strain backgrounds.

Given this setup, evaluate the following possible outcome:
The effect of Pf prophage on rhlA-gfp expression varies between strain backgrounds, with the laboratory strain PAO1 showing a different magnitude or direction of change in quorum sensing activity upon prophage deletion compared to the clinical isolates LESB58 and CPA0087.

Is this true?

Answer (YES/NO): YES